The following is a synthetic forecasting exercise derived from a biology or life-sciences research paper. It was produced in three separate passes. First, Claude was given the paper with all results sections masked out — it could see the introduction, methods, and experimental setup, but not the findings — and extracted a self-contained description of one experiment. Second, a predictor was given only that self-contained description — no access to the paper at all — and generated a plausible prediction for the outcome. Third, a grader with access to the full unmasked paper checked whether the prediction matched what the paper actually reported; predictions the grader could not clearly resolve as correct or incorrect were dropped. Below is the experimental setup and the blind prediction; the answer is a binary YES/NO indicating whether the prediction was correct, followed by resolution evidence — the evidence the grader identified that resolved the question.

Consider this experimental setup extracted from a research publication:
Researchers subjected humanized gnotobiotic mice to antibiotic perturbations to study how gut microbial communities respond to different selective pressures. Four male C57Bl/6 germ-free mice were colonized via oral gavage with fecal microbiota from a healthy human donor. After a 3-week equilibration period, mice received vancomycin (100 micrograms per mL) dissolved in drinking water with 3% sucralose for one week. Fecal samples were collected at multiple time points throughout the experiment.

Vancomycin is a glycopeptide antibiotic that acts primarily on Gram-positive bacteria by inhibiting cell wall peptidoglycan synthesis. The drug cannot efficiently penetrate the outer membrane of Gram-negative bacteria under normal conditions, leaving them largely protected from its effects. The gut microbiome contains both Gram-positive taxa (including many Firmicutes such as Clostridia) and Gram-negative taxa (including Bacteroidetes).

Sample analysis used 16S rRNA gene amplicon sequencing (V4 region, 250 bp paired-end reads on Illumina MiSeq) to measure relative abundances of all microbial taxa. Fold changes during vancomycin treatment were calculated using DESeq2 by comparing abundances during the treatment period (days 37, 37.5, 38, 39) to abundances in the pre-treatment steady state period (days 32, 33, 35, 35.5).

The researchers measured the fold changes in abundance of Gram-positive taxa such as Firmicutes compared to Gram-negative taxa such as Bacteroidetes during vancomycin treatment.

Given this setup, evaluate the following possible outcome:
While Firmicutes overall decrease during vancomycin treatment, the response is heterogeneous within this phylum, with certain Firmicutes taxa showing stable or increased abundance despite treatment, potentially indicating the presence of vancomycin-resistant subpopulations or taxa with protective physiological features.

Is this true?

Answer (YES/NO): YES